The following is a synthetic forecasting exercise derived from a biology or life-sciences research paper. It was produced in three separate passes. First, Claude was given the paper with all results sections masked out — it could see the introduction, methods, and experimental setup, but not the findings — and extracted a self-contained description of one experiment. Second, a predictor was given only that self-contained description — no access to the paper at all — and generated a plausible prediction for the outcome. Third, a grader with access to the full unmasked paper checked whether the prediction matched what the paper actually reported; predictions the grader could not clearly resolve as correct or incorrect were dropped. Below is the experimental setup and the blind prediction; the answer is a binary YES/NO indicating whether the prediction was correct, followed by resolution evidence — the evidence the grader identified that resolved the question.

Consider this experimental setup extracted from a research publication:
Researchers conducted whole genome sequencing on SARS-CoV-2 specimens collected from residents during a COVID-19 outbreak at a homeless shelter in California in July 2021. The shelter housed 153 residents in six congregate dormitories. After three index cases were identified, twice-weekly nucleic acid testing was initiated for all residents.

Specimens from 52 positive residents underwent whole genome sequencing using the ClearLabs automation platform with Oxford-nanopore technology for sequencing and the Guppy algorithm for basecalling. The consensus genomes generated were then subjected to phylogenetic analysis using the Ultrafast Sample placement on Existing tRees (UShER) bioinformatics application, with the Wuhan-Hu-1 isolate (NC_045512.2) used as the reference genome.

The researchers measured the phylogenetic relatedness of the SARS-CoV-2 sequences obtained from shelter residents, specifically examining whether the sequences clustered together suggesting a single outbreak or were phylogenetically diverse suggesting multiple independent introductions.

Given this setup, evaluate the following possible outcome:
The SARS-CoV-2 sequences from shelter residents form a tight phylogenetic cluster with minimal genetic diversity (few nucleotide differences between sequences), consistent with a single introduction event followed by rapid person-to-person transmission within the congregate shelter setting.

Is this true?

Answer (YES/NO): NO